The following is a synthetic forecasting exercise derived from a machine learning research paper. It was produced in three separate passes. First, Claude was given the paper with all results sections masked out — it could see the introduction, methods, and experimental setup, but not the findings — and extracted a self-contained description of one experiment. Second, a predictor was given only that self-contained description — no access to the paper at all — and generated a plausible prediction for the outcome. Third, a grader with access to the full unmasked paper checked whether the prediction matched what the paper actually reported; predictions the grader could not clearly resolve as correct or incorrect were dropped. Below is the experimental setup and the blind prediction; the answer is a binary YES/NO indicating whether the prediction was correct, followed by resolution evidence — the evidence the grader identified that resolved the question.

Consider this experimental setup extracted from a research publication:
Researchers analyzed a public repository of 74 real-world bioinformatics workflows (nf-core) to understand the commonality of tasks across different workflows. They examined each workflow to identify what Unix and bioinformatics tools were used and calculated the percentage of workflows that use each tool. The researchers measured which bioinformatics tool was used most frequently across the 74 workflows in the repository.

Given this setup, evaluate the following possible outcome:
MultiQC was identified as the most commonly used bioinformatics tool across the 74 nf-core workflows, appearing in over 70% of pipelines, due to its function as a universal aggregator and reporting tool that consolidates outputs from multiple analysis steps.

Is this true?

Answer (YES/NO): YES